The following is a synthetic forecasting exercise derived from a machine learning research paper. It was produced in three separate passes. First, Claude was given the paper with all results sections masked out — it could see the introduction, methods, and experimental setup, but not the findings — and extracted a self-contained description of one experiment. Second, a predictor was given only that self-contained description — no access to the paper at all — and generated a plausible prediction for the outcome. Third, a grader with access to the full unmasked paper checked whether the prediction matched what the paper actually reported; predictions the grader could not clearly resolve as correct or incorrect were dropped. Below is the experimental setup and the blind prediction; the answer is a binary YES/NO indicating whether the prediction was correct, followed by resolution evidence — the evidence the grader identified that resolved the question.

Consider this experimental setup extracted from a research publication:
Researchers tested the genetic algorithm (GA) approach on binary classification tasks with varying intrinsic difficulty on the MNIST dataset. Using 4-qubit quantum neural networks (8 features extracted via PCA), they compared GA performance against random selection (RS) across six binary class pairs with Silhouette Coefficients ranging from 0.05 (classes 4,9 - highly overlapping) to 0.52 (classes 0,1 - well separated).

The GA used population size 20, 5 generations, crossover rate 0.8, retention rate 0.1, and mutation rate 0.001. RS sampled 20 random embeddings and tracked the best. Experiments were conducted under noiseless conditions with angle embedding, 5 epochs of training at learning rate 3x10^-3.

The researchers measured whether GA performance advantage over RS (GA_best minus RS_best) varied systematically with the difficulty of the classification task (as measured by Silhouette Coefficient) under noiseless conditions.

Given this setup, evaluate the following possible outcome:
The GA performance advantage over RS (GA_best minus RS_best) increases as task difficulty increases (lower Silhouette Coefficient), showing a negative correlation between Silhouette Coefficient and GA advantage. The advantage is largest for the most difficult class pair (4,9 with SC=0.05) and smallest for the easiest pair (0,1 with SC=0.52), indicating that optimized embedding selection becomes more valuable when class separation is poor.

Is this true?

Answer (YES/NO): NO